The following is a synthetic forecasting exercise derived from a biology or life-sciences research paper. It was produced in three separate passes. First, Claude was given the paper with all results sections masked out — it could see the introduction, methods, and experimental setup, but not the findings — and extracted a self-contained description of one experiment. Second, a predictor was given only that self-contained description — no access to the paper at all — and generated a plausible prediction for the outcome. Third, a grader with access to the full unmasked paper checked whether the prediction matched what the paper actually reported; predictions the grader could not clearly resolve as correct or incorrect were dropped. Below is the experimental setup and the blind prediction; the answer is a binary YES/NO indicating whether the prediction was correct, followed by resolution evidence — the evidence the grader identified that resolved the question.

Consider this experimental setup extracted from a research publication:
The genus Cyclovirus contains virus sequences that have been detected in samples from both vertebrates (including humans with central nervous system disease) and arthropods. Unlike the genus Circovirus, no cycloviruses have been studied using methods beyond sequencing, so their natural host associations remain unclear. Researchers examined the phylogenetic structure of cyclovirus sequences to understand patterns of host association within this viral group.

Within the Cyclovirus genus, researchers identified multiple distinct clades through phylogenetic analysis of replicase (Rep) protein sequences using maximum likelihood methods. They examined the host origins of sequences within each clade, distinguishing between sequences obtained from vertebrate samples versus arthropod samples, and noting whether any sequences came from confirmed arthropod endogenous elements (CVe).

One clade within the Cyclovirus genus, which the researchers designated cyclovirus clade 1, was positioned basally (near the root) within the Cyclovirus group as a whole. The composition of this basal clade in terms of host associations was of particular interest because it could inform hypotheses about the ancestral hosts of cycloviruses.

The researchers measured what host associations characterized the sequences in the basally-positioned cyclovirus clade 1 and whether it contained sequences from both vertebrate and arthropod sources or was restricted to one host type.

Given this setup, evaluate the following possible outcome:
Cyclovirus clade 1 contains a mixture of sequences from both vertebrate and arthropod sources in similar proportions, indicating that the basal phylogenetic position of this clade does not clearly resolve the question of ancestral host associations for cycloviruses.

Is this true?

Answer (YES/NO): NO